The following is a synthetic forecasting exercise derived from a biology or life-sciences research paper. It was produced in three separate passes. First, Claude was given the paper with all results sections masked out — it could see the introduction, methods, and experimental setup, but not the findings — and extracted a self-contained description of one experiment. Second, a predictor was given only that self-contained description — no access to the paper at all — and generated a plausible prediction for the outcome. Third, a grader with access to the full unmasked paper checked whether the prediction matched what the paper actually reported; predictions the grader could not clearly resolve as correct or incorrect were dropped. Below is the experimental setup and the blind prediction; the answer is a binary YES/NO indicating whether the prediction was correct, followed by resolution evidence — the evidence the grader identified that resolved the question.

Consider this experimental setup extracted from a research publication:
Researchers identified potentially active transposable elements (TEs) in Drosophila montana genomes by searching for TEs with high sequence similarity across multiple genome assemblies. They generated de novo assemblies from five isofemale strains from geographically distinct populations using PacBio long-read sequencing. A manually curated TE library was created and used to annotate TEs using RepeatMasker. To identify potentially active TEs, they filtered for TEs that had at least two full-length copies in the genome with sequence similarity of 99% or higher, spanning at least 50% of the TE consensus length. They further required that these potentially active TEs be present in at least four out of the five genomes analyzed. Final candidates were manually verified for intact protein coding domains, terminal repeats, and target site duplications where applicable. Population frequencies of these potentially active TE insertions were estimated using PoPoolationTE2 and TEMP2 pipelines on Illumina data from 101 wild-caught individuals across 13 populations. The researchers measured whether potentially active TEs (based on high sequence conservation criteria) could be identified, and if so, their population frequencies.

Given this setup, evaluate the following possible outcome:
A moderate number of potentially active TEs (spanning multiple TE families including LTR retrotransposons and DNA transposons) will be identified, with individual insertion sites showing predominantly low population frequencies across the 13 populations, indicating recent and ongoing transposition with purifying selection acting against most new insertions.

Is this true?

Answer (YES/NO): YES